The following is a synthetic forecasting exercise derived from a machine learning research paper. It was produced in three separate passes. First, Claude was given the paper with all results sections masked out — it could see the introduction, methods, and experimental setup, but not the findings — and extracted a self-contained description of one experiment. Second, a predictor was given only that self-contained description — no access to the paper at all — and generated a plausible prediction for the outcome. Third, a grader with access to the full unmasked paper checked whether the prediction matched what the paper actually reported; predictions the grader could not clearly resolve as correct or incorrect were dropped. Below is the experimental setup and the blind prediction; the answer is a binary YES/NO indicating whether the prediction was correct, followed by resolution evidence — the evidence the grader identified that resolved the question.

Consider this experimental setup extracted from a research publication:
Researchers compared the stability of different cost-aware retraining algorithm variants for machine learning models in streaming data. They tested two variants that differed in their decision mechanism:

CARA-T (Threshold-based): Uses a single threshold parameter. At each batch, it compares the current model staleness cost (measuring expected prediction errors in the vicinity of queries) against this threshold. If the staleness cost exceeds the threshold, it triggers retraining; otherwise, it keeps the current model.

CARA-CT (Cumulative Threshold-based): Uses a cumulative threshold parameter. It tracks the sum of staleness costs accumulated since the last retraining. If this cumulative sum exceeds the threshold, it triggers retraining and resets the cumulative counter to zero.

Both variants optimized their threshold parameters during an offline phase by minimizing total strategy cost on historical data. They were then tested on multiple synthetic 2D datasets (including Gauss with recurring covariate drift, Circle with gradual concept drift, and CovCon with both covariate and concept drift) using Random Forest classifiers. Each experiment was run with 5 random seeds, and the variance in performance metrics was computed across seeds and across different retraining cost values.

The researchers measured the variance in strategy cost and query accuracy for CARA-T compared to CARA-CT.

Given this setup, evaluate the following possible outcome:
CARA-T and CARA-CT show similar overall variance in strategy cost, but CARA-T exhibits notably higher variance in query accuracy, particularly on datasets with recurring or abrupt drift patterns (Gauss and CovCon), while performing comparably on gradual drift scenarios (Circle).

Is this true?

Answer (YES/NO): NO